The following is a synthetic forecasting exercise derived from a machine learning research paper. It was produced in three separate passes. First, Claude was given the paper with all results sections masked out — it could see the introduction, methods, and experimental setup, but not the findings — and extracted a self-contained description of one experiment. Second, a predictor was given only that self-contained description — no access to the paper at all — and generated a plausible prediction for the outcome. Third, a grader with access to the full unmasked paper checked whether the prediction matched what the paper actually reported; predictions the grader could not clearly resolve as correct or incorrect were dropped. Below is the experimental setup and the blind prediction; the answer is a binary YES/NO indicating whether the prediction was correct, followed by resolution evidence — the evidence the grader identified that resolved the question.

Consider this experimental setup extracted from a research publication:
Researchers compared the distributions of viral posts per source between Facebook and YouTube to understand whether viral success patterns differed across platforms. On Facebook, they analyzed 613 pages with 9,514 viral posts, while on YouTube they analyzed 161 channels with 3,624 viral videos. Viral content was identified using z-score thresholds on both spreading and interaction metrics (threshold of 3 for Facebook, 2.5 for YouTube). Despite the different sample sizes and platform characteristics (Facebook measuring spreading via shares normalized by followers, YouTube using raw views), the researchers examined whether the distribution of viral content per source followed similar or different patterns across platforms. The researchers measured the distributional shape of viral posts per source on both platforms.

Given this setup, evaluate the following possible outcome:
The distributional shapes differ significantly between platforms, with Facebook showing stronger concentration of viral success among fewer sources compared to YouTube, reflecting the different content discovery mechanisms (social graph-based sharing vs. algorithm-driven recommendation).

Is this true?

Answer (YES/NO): NO